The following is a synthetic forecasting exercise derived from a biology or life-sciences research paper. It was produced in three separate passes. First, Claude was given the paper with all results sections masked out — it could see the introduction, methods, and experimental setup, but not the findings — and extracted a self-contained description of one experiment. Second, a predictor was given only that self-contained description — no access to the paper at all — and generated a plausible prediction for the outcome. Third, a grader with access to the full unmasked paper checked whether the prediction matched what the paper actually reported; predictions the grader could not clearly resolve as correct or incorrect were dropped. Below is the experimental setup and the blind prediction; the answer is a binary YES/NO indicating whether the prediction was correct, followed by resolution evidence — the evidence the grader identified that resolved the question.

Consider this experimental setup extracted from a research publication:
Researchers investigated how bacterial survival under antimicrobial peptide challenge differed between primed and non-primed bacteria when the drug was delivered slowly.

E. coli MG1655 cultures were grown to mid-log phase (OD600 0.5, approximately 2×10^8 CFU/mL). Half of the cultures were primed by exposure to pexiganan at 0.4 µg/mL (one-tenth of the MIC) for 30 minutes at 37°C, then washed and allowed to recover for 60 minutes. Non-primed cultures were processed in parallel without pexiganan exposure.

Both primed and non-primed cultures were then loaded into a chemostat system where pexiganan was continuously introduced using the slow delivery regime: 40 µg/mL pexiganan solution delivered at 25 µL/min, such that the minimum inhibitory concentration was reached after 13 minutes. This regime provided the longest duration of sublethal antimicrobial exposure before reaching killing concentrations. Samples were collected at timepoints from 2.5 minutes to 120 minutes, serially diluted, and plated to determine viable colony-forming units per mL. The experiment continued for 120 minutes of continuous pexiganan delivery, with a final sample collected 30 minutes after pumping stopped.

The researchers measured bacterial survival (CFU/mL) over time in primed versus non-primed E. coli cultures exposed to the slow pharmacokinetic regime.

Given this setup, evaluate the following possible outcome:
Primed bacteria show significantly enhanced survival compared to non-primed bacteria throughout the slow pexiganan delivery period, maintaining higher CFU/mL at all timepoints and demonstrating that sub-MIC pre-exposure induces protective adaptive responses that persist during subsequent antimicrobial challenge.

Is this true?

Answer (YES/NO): NO